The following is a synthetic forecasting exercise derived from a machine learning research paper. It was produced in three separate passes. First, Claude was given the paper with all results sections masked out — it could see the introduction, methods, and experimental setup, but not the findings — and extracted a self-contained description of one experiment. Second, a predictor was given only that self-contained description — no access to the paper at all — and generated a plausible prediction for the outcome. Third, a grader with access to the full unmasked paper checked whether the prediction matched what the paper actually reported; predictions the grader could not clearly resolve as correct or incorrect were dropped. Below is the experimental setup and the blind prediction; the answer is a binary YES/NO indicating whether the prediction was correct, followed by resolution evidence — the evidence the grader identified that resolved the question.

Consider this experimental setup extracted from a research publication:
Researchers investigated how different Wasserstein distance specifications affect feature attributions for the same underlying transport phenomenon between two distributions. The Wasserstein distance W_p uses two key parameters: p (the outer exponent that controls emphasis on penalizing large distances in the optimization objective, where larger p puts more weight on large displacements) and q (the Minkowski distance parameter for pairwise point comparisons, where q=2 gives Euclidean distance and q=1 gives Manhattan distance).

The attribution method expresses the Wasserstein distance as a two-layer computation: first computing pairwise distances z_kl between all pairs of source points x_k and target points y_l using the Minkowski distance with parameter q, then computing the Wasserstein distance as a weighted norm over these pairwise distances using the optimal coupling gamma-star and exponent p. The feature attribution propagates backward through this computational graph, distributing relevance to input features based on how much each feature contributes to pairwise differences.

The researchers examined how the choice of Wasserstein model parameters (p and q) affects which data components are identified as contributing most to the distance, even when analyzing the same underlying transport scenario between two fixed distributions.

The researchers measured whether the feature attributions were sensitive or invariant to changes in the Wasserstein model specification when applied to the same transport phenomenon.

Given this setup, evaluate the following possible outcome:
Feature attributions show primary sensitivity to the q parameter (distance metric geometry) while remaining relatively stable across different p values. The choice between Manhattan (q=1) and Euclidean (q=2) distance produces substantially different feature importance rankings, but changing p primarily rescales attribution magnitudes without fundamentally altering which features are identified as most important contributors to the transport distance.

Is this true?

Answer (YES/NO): NO